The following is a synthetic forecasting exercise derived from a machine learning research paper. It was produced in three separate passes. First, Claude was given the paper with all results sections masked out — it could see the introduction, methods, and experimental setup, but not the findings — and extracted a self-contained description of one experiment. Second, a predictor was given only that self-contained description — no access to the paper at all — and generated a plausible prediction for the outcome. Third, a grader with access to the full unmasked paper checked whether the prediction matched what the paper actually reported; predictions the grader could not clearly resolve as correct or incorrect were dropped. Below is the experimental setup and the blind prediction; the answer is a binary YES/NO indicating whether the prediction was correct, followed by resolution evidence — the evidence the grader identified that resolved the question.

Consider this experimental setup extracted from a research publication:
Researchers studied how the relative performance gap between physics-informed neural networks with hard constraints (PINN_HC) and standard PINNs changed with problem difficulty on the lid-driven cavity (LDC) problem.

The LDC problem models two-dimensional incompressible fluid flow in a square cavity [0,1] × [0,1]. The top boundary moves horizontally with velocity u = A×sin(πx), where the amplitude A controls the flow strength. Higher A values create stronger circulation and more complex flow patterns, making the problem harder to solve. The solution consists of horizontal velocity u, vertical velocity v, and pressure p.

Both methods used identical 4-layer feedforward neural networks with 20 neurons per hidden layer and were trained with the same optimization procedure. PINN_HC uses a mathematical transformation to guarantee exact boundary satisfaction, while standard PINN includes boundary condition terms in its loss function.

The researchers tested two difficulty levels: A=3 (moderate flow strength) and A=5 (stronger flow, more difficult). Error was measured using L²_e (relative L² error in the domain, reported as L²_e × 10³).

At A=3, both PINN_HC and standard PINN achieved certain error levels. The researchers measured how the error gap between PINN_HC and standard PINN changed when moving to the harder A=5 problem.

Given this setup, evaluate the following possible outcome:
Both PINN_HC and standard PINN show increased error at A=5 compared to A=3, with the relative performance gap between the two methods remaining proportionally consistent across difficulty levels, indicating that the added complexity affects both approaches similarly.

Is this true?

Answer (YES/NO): NO